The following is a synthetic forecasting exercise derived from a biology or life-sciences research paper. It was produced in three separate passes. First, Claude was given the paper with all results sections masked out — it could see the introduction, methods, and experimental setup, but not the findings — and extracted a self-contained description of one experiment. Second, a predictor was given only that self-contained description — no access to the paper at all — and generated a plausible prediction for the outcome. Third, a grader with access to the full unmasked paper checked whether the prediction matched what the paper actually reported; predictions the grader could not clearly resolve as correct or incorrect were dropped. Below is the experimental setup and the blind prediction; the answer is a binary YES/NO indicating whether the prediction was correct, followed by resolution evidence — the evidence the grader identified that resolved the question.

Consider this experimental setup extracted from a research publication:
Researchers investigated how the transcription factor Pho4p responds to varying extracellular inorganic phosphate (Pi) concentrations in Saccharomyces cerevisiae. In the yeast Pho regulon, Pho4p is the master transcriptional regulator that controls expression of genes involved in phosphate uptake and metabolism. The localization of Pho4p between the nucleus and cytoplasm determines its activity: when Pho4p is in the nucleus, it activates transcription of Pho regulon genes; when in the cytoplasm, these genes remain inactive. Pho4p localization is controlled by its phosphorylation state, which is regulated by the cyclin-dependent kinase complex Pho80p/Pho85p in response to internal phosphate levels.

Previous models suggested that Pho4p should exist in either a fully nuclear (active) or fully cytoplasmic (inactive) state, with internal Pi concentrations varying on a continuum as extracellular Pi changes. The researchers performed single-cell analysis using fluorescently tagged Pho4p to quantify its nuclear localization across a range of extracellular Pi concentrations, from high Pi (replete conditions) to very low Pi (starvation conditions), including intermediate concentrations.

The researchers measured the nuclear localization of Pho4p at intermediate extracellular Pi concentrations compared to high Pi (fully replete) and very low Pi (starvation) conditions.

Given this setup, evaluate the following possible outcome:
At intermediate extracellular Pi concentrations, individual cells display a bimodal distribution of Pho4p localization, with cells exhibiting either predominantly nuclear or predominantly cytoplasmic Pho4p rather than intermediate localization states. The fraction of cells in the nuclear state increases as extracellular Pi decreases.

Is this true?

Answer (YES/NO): NO